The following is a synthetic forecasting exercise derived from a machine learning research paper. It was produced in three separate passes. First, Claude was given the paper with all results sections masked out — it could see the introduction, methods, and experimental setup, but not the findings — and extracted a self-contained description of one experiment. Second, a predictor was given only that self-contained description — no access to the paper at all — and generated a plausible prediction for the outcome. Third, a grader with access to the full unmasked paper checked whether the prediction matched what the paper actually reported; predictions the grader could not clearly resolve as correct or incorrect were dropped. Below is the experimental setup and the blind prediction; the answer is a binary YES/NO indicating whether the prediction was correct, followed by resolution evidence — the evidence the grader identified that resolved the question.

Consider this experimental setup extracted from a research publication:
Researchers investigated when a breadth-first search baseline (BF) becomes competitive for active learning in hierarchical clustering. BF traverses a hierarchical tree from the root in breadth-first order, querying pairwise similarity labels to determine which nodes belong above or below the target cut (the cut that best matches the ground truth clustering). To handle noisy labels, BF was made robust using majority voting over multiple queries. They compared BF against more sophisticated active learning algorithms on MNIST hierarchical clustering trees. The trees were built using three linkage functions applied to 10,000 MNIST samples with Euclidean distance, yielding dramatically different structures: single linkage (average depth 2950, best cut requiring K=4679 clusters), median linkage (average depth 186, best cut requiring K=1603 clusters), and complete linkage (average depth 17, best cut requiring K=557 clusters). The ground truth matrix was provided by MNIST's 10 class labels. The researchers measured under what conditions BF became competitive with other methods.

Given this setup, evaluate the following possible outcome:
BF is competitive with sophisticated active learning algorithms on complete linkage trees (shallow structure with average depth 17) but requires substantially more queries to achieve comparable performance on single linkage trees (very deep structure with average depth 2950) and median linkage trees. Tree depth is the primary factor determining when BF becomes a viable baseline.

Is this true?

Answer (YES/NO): NO